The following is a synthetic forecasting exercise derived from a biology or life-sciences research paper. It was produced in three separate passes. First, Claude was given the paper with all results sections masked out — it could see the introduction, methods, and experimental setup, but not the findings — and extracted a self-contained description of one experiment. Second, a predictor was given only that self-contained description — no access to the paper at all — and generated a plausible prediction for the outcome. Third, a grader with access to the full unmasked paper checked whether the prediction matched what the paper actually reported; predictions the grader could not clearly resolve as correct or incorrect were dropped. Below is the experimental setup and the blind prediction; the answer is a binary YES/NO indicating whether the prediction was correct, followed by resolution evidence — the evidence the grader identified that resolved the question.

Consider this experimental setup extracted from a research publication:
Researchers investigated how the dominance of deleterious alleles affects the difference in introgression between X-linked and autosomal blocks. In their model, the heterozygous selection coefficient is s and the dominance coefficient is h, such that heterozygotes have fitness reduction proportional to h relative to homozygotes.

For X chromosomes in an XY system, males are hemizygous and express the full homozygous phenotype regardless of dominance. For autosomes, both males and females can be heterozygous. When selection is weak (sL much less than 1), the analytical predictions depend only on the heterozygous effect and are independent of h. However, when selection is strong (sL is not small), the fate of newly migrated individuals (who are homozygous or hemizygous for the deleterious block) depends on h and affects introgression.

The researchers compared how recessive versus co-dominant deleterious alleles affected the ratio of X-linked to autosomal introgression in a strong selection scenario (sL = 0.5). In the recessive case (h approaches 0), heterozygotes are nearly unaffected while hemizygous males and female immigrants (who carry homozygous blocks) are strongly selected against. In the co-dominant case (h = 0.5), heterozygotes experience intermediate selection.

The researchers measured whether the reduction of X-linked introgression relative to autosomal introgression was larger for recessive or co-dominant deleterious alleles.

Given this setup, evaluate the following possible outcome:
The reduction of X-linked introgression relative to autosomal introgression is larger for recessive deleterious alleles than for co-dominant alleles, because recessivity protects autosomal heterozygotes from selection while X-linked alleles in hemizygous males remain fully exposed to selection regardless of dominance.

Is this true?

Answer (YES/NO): NO